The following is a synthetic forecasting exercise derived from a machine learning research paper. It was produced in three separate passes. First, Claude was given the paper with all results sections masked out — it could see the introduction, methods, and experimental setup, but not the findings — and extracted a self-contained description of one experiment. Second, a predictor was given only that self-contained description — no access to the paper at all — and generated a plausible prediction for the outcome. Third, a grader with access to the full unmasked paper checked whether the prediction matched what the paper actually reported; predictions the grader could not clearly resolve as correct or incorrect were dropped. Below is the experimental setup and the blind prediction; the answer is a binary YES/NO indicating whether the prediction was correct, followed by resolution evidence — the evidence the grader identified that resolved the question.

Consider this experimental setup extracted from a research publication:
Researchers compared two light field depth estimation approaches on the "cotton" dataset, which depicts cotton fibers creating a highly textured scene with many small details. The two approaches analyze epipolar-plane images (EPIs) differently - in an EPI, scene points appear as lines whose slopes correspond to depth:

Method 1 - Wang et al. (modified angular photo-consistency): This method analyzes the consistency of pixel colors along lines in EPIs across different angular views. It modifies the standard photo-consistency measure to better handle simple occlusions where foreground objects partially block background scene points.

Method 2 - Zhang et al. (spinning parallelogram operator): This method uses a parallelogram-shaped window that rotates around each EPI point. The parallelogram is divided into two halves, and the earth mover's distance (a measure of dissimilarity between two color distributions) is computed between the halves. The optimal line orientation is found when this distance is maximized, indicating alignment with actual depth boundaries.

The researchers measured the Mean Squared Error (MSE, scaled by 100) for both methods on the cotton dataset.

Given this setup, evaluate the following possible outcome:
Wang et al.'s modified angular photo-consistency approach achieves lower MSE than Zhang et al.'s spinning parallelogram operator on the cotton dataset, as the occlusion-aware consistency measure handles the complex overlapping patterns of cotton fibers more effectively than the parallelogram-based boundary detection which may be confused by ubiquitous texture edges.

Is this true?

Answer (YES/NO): YES